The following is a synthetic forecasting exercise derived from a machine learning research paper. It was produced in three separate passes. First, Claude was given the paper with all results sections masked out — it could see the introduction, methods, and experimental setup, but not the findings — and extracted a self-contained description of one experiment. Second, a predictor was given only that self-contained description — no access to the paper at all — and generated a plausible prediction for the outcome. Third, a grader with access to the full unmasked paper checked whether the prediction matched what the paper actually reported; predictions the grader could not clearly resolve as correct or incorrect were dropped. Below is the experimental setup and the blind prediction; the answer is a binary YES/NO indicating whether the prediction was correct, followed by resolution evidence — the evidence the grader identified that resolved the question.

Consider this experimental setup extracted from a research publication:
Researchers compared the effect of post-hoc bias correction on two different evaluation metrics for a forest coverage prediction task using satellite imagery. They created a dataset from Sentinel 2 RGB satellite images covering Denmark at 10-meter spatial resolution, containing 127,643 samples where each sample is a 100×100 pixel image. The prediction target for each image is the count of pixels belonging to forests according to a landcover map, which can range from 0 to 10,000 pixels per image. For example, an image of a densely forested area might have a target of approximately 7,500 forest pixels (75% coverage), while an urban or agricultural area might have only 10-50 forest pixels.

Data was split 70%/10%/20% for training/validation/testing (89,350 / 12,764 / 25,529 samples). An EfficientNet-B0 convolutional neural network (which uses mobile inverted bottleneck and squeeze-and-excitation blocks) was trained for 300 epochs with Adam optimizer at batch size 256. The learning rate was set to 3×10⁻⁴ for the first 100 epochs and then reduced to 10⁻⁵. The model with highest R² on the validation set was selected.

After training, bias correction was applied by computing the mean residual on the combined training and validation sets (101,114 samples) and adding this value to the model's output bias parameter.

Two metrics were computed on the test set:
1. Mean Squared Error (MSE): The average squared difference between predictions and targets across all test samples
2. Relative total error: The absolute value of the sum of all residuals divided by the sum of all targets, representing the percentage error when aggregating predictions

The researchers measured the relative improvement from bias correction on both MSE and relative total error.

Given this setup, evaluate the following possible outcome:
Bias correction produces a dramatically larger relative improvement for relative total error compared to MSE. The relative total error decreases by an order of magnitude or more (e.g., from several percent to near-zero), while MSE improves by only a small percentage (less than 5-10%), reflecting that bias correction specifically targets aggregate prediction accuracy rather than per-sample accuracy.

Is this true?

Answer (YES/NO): NO